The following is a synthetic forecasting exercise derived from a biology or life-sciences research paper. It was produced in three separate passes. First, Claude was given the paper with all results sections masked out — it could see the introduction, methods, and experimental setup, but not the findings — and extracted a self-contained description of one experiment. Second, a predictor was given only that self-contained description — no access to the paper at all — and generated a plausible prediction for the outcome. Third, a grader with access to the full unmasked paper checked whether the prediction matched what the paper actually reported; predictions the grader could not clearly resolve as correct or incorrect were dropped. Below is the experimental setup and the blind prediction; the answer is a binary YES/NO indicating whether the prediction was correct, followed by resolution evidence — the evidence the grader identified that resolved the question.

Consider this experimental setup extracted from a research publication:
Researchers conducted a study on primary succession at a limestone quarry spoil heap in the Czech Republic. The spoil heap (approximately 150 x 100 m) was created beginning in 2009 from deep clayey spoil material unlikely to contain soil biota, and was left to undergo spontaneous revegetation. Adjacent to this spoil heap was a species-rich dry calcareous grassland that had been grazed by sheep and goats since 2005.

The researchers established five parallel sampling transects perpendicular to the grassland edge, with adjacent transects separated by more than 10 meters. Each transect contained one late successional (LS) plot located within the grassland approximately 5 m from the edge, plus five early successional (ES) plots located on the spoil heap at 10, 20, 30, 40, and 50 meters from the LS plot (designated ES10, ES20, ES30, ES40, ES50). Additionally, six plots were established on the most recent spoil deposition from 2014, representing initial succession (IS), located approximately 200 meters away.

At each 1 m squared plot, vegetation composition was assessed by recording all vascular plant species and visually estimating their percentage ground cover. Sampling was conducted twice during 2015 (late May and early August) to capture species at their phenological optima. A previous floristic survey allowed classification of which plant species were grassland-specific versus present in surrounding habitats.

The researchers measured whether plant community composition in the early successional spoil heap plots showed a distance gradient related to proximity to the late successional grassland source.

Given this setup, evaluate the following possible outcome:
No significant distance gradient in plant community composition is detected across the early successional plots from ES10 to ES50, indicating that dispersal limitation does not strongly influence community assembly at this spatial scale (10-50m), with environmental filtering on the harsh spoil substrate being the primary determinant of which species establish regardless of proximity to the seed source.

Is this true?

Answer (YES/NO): NO